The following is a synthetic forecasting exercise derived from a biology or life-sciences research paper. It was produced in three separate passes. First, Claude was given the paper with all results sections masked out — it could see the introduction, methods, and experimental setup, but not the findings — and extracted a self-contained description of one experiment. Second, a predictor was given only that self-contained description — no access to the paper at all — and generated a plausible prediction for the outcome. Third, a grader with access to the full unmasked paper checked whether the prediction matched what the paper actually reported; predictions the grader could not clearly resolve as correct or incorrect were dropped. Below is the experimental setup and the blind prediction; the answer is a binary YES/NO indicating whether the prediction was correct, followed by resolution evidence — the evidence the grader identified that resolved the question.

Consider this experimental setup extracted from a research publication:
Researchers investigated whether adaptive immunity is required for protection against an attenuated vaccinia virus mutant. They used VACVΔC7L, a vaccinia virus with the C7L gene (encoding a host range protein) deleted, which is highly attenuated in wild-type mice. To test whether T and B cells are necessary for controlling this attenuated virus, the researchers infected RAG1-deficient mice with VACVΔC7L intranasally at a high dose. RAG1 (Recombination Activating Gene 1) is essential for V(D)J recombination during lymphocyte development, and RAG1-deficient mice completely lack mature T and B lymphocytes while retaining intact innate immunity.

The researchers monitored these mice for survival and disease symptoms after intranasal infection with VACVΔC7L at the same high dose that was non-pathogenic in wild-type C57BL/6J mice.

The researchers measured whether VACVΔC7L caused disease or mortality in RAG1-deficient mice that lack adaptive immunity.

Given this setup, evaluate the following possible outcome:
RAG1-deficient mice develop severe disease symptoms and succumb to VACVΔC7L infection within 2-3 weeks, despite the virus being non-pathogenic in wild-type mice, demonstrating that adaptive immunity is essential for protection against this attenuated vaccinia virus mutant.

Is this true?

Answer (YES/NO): NO